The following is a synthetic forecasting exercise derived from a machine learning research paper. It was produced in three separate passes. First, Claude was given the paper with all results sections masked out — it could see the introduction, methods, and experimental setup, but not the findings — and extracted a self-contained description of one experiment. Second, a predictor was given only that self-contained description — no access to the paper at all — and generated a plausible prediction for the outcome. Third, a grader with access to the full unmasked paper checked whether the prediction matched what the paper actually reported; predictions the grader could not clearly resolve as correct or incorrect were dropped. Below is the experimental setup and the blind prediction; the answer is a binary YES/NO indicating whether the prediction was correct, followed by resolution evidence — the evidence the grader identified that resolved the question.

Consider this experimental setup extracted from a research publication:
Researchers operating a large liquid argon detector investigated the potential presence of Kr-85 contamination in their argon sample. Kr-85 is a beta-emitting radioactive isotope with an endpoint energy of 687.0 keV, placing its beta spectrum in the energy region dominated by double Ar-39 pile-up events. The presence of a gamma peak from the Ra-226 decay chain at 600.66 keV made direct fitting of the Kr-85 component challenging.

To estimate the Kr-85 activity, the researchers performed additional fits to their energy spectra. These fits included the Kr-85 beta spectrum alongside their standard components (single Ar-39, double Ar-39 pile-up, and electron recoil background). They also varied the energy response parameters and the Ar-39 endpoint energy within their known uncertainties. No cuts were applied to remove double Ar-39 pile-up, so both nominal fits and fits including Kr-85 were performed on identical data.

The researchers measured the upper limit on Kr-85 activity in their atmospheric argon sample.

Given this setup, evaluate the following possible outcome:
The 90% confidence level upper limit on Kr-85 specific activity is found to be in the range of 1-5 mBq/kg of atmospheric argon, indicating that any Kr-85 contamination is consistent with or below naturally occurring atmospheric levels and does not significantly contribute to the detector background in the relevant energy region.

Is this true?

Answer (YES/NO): NO